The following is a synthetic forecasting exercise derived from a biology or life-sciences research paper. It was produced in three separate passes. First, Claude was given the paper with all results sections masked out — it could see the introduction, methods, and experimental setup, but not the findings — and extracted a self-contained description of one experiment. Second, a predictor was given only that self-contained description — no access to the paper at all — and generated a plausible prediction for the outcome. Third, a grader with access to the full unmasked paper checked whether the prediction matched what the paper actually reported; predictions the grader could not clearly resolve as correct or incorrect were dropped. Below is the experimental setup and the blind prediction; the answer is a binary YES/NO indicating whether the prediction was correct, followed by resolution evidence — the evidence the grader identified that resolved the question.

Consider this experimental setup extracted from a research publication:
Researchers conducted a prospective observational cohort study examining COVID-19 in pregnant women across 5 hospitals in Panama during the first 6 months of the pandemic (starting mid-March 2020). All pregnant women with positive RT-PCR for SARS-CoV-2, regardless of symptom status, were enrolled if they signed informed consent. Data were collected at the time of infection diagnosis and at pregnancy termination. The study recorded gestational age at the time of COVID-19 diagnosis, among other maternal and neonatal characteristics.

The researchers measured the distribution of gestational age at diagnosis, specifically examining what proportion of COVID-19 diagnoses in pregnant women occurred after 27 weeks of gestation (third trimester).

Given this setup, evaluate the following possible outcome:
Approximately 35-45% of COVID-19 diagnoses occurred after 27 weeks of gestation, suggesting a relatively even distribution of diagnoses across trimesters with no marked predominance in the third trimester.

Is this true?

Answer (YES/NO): NO